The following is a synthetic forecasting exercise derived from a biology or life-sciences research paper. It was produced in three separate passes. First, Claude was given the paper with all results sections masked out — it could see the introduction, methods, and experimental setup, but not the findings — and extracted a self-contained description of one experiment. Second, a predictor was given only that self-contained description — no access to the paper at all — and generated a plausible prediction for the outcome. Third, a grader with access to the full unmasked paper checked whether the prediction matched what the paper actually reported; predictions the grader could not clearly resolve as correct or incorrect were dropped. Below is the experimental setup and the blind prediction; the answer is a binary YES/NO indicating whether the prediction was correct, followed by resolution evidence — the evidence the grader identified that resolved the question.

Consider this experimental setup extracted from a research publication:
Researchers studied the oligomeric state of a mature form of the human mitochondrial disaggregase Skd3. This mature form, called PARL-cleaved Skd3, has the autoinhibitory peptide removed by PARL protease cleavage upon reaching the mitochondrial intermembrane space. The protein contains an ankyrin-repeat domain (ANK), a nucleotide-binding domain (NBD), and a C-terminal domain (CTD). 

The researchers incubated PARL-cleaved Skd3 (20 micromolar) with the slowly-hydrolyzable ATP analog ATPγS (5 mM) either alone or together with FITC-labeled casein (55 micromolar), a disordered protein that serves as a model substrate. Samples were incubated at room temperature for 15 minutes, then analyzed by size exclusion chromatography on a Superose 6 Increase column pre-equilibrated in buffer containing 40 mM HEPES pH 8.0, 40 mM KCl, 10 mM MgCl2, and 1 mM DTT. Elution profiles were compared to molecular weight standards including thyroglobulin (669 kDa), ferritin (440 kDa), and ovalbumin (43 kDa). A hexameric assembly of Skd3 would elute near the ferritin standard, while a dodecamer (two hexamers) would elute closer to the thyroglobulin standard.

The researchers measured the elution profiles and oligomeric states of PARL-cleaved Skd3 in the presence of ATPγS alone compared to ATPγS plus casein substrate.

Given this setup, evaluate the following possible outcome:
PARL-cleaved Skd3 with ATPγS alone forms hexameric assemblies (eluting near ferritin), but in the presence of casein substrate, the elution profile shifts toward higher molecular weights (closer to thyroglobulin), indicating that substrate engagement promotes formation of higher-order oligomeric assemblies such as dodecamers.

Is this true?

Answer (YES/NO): NO